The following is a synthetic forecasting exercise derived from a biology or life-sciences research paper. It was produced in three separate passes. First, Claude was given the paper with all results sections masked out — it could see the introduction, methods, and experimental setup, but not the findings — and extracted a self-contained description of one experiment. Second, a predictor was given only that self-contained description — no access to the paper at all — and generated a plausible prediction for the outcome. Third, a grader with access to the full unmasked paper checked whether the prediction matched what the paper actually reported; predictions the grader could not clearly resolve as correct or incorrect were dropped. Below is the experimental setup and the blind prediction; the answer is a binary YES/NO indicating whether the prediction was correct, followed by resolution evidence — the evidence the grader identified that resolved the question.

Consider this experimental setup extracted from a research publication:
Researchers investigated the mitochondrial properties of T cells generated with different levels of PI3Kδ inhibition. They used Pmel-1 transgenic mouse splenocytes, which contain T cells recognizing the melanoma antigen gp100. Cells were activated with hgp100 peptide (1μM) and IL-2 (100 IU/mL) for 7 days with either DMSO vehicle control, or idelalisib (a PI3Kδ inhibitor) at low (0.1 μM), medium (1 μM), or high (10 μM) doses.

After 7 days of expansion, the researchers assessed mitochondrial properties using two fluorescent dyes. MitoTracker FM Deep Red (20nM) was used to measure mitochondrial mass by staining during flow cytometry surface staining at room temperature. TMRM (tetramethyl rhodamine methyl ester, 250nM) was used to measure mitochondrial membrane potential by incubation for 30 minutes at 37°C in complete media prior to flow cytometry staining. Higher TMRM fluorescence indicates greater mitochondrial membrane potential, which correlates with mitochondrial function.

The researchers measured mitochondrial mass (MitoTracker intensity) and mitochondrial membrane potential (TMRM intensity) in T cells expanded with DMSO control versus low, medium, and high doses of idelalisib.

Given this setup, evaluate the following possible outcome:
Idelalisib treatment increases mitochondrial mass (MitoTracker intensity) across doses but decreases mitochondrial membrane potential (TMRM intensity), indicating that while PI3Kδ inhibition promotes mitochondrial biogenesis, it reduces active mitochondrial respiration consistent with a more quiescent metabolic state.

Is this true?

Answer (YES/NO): NO